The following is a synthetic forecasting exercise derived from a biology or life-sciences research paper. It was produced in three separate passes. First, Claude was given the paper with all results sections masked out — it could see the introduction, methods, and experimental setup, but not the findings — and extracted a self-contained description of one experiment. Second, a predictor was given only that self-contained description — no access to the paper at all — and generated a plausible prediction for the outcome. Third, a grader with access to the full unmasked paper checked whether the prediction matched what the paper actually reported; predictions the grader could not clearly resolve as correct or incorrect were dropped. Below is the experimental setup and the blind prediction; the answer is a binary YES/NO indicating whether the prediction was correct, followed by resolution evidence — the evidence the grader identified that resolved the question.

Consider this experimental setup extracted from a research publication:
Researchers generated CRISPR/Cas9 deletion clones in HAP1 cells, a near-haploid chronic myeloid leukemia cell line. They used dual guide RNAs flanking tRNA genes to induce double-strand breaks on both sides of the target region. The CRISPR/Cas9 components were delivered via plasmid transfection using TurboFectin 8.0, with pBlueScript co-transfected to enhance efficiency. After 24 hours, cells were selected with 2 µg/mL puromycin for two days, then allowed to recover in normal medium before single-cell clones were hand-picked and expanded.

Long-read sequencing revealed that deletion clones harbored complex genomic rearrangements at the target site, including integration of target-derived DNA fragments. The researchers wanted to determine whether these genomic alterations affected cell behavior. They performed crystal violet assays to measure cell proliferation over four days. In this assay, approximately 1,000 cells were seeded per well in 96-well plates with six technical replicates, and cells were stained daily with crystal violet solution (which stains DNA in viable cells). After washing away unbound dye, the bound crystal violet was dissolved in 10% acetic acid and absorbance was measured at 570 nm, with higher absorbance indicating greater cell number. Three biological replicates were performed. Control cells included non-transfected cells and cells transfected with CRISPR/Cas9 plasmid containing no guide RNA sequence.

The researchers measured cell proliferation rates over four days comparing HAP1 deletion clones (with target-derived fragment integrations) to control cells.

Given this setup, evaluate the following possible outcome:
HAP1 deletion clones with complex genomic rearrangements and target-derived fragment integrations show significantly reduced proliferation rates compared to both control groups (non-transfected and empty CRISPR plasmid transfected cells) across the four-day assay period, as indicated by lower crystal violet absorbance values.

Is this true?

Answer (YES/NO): NO